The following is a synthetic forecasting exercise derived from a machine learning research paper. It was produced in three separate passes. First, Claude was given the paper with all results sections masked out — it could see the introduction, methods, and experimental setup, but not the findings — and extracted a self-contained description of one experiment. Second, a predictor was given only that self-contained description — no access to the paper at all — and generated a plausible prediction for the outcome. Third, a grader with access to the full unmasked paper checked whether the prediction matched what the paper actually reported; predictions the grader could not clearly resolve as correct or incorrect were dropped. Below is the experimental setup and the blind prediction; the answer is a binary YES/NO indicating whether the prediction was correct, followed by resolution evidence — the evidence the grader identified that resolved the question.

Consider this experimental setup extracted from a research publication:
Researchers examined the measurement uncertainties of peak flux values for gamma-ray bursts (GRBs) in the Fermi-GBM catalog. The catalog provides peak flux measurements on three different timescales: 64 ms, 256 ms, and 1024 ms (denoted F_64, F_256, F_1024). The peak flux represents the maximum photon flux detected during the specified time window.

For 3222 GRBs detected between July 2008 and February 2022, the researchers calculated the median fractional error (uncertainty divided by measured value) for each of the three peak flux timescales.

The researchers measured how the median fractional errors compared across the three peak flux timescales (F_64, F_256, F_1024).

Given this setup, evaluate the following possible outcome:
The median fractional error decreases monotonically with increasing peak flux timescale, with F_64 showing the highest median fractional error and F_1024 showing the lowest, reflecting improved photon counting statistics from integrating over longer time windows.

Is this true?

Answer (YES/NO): YES